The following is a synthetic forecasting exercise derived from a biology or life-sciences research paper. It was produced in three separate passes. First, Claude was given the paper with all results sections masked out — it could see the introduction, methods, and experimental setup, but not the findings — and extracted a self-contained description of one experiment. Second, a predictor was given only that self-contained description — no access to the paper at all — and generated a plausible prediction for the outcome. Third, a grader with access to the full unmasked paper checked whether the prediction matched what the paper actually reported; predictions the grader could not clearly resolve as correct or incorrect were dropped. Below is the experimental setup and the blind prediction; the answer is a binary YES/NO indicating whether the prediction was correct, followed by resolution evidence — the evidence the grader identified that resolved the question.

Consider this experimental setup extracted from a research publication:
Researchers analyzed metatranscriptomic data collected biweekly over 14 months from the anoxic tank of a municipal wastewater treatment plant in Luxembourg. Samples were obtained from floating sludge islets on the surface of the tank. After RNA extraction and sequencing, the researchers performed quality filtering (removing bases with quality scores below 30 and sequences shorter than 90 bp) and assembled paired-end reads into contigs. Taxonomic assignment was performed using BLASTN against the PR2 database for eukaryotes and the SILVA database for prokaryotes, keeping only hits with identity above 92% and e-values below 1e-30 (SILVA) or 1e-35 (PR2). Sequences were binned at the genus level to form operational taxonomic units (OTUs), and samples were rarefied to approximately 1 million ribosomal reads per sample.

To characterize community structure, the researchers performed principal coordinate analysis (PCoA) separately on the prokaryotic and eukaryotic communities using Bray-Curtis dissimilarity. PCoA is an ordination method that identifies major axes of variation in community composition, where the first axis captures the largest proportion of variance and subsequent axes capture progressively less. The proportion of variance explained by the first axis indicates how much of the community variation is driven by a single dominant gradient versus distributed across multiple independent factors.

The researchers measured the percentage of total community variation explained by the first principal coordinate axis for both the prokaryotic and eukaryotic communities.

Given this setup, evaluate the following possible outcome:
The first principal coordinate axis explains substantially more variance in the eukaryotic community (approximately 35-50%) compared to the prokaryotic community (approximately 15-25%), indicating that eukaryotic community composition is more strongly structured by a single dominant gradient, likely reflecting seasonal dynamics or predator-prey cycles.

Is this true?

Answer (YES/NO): NO